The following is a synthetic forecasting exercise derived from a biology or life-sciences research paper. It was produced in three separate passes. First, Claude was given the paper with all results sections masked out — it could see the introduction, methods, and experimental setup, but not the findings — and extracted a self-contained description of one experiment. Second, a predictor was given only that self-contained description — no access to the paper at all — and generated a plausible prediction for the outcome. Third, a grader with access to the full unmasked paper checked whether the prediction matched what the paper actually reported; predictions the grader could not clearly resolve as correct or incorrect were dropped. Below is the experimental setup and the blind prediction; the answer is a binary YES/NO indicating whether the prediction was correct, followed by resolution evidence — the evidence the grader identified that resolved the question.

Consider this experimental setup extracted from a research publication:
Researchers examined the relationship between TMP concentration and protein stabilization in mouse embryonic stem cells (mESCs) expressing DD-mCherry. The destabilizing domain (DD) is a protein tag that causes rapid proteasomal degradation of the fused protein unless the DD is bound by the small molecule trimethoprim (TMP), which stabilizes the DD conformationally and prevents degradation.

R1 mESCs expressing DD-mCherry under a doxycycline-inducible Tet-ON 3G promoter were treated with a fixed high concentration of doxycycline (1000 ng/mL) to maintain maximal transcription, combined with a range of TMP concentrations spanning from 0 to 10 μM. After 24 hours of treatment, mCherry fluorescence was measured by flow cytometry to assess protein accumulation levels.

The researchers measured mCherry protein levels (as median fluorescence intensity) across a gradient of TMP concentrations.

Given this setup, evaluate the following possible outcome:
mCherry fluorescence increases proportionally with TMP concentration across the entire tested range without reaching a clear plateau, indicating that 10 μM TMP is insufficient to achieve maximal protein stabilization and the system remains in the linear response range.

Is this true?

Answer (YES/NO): NO